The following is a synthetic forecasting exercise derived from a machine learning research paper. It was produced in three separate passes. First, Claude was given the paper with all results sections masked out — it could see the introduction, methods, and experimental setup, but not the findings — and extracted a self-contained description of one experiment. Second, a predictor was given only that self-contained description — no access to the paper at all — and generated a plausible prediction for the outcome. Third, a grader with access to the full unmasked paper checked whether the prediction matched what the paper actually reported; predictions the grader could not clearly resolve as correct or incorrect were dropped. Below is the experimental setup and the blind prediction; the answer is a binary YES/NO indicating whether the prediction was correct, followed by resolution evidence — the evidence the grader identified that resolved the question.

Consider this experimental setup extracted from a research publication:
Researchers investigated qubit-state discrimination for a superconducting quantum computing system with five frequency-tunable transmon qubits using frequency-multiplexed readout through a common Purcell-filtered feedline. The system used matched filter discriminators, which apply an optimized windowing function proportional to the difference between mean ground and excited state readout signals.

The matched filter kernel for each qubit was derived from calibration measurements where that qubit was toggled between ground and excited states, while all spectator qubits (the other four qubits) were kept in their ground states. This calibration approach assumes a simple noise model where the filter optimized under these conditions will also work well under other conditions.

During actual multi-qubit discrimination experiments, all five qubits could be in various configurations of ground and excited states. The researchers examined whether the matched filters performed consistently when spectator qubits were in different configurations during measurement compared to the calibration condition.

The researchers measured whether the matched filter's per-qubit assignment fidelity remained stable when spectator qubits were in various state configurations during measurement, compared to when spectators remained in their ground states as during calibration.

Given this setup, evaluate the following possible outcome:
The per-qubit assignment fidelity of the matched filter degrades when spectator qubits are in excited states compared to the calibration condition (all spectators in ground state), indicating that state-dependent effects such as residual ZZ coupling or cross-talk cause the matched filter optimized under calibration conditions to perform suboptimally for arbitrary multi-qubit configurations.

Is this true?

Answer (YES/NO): YES